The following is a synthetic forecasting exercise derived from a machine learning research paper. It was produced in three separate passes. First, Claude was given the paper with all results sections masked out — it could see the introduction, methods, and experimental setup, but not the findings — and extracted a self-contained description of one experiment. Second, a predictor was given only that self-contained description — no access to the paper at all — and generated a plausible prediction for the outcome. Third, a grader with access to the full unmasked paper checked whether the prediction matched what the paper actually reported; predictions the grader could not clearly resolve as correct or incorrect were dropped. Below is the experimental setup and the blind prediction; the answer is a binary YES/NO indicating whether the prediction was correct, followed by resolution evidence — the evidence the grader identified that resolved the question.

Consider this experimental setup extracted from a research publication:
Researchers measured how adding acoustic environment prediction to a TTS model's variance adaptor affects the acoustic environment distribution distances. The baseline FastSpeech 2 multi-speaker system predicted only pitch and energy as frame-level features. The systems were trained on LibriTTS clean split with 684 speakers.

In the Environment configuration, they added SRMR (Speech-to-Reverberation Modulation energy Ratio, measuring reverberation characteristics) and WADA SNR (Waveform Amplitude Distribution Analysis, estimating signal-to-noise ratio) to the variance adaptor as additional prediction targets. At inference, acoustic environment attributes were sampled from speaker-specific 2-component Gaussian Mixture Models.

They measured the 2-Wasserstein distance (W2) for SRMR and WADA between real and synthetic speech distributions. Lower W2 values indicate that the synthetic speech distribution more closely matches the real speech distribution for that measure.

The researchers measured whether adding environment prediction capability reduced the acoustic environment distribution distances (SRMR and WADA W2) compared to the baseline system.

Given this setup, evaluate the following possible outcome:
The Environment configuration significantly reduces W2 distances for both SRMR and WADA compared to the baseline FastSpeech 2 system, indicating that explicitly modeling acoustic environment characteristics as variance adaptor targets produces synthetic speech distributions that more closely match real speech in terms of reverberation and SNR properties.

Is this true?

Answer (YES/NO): NO